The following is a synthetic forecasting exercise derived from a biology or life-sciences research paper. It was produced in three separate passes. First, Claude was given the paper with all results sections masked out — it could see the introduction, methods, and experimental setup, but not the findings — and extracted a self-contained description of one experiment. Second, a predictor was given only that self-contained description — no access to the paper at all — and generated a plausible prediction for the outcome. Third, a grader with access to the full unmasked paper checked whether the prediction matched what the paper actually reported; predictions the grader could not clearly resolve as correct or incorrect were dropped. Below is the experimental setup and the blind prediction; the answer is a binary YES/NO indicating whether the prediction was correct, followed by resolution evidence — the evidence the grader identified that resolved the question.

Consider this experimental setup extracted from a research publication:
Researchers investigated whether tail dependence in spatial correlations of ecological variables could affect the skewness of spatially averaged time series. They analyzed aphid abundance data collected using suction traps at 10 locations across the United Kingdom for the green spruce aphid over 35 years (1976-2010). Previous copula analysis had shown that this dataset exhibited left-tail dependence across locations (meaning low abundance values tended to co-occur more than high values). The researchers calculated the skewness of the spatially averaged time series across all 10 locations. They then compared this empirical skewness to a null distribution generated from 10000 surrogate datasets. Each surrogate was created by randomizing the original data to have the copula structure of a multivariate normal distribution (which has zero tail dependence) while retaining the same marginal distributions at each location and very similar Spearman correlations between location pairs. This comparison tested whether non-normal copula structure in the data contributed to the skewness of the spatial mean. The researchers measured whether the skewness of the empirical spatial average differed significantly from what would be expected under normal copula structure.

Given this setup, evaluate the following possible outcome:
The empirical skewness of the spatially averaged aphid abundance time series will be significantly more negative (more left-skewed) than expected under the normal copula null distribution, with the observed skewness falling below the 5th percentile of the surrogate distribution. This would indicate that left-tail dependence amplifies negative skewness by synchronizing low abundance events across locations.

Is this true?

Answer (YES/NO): YES